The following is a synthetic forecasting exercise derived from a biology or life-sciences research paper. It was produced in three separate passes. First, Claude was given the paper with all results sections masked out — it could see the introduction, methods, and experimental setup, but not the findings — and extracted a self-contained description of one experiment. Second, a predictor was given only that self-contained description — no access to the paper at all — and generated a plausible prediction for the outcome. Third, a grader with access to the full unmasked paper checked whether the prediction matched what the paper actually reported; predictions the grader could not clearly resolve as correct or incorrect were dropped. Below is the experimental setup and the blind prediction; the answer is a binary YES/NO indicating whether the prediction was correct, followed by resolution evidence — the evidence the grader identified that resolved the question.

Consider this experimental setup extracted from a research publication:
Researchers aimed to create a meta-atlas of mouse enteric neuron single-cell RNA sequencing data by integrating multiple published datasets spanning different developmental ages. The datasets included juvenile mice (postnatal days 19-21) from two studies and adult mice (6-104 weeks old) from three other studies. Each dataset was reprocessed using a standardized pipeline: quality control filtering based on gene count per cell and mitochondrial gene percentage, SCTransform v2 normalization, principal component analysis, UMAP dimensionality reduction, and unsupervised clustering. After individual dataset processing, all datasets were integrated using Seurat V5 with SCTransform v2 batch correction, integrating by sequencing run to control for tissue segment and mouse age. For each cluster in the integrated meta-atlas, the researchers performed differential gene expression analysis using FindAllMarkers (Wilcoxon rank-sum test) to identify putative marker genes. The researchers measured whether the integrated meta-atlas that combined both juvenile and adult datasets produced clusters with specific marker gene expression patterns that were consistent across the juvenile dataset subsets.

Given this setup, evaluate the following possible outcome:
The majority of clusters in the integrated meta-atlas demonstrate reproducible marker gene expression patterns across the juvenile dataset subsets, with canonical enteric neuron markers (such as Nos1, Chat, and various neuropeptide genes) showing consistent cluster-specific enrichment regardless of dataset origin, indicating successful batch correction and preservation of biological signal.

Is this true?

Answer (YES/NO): NO